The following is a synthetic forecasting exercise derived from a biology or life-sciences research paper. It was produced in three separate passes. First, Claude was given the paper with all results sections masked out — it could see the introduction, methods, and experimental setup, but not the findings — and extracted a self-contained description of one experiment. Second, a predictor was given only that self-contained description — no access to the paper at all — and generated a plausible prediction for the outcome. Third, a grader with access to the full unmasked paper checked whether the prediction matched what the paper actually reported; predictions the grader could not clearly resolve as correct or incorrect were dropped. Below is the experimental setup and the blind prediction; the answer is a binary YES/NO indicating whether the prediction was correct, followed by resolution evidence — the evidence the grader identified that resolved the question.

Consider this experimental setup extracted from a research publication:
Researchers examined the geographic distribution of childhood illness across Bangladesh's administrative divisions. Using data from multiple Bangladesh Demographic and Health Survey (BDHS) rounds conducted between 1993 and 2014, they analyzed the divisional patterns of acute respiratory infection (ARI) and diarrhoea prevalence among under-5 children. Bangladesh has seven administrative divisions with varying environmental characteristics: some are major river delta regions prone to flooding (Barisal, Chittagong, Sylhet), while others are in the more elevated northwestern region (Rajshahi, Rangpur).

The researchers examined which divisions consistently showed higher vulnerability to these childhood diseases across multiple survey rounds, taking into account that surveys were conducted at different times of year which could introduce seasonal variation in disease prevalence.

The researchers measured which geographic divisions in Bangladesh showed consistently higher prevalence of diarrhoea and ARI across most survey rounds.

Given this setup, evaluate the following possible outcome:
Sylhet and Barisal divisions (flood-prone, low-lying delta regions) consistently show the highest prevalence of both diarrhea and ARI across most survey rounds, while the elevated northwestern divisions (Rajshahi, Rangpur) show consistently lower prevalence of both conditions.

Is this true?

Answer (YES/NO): NO